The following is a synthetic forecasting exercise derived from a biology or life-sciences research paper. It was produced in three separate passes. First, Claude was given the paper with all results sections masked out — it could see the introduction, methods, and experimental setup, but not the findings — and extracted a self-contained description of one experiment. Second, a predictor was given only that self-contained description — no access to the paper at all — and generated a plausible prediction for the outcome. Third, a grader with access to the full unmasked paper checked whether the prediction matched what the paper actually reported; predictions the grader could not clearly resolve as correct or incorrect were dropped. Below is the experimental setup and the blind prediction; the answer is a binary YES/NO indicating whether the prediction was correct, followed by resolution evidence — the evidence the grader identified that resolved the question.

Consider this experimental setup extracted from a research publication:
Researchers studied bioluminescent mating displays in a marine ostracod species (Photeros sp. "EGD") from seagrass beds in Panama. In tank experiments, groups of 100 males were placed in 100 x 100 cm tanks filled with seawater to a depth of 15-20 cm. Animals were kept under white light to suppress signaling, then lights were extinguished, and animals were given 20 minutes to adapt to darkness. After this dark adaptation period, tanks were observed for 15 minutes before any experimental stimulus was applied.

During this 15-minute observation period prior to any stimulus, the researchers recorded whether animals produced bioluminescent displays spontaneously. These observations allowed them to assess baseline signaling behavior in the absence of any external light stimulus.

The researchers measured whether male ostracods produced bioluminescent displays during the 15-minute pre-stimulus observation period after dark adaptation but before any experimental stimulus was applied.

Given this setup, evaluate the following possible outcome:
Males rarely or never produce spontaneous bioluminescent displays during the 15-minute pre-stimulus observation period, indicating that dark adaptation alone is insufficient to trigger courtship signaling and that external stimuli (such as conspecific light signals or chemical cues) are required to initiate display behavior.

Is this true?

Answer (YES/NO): NO